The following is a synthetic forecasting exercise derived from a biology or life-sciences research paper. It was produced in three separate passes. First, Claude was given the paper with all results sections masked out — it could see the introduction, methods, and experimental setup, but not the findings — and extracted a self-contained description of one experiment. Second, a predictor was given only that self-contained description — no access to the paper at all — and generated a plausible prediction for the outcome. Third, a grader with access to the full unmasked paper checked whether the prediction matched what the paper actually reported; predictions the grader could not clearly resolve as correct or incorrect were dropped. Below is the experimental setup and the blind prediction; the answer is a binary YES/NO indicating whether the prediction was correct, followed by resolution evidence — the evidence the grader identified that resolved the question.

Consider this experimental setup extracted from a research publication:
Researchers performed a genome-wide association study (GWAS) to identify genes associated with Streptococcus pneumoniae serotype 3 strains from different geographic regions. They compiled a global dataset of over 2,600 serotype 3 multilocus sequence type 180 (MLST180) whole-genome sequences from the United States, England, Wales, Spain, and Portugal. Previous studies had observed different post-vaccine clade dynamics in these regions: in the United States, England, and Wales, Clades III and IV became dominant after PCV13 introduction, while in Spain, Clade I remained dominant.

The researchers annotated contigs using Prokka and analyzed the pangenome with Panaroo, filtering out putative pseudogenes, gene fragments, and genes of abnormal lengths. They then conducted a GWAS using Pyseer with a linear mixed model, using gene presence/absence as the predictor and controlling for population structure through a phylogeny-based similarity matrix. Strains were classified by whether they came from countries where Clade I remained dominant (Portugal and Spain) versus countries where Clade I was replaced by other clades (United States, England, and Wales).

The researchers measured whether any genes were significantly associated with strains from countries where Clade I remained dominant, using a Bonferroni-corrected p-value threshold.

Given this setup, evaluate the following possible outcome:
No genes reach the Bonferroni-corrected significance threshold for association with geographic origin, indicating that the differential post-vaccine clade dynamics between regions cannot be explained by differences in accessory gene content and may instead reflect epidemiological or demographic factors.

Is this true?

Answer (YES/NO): NO